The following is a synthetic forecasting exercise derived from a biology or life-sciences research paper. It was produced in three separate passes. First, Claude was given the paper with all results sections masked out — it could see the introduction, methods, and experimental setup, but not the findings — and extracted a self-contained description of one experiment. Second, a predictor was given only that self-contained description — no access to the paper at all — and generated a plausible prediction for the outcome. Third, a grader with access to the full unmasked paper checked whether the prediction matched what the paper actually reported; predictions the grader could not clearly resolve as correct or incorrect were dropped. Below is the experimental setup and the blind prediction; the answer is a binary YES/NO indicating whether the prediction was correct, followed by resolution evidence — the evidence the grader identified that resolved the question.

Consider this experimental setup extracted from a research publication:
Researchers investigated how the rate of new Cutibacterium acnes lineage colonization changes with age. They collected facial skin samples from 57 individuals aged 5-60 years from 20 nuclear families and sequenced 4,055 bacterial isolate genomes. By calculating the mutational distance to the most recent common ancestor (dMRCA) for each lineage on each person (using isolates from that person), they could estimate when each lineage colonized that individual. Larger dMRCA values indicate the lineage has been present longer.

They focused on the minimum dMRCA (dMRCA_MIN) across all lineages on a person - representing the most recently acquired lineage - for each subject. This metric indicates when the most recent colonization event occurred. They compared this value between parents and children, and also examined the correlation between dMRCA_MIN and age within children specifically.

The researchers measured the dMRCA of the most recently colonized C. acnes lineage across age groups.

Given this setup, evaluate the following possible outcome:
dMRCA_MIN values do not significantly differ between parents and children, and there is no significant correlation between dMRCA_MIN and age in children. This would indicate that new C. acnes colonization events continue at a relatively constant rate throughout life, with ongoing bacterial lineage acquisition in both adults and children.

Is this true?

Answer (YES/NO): NO